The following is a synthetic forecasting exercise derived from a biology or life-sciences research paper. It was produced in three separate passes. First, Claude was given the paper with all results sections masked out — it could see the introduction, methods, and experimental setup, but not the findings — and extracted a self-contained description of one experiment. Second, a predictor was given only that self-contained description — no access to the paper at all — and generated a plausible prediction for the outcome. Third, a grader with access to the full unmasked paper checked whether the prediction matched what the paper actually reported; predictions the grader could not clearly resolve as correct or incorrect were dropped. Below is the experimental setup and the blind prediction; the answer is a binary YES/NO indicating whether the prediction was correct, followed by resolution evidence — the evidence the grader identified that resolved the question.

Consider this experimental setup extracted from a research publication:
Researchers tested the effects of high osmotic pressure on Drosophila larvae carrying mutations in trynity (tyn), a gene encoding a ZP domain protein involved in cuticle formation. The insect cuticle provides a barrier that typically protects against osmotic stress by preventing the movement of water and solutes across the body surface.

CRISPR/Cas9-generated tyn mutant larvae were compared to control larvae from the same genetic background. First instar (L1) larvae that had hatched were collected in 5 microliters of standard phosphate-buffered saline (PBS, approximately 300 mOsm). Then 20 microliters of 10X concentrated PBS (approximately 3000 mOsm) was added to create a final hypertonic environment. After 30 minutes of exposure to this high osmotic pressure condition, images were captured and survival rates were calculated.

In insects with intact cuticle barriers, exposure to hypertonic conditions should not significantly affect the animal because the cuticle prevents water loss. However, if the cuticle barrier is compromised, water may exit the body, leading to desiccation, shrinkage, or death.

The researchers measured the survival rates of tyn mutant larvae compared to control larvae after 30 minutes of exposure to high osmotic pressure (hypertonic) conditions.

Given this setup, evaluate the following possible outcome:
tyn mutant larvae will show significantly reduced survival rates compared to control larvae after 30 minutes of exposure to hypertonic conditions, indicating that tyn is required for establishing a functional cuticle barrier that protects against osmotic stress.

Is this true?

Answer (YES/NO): YES